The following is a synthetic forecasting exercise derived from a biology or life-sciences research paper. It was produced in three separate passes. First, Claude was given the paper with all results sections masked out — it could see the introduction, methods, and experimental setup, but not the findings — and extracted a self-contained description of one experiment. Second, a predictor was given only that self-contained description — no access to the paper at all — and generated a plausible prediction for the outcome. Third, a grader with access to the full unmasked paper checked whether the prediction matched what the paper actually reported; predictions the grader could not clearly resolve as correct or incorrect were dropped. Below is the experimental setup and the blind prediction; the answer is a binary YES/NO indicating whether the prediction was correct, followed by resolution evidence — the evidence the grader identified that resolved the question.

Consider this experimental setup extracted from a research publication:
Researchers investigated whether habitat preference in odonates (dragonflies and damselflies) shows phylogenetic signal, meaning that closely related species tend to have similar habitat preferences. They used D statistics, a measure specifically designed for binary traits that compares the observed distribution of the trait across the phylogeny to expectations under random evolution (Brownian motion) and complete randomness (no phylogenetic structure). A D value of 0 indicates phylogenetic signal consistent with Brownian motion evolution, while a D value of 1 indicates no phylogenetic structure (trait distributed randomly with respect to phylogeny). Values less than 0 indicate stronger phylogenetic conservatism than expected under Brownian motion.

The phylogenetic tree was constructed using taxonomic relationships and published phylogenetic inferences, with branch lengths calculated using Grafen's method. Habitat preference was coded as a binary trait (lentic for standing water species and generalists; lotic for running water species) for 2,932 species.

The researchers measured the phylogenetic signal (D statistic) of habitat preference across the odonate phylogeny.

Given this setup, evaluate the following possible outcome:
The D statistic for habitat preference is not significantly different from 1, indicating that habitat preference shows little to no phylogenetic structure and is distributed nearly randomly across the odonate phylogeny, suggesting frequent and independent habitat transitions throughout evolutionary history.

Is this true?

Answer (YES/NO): NO